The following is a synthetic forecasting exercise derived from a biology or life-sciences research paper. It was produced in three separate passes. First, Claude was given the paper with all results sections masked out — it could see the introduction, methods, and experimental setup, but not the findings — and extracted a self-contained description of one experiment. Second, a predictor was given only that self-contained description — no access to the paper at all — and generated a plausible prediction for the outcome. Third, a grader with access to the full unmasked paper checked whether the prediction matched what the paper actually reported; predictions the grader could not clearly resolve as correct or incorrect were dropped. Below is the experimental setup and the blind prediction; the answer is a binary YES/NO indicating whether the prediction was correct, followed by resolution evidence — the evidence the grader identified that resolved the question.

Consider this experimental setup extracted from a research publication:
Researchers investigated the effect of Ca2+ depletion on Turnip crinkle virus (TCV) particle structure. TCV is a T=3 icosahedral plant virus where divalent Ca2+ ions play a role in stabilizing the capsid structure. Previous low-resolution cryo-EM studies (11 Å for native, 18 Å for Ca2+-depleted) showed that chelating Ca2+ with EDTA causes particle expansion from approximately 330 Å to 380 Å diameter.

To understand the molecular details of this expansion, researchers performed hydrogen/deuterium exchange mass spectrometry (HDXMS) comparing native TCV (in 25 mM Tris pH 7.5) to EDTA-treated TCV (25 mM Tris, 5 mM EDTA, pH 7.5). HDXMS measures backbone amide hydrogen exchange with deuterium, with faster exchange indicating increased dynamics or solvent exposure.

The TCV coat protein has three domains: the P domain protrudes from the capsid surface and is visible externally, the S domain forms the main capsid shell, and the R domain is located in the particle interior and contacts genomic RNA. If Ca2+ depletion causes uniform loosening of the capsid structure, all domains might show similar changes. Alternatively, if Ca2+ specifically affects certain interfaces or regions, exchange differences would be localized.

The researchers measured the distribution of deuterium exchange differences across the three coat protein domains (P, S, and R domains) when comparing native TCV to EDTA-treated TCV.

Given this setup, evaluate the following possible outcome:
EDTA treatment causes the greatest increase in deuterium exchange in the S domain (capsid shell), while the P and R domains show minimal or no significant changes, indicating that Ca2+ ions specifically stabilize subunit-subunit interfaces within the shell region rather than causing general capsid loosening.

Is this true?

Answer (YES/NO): YES